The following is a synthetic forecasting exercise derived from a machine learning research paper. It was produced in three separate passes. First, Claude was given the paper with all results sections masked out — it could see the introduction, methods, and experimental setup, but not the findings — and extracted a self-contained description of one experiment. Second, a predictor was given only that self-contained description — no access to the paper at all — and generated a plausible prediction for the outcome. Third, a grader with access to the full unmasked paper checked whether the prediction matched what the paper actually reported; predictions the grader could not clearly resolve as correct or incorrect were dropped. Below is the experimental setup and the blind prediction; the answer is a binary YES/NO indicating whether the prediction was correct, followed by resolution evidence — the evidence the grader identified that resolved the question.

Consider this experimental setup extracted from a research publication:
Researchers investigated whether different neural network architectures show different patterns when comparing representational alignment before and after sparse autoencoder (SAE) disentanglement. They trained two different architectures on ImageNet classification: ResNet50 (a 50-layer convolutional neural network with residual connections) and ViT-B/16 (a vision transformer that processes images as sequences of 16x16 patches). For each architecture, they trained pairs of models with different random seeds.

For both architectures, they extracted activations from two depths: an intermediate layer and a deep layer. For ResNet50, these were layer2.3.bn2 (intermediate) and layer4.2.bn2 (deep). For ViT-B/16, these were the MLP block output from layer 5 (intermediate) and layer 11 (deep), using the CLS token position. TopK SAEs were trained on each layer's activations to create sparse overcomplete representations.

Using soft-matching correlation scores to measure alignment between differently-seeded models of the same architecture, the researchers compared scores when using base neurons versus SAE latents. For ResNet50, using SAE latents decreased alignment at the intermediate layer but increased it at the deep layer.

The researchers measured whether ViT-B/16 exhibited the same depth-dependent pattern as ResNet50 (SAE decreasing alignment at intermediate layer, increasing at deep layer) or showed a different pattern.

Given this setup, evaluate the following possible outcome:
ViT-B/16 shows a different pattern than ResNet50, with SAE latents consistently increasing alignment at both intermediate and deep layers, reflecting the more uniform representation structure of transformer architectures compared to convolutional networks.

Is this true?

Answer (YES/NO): YES